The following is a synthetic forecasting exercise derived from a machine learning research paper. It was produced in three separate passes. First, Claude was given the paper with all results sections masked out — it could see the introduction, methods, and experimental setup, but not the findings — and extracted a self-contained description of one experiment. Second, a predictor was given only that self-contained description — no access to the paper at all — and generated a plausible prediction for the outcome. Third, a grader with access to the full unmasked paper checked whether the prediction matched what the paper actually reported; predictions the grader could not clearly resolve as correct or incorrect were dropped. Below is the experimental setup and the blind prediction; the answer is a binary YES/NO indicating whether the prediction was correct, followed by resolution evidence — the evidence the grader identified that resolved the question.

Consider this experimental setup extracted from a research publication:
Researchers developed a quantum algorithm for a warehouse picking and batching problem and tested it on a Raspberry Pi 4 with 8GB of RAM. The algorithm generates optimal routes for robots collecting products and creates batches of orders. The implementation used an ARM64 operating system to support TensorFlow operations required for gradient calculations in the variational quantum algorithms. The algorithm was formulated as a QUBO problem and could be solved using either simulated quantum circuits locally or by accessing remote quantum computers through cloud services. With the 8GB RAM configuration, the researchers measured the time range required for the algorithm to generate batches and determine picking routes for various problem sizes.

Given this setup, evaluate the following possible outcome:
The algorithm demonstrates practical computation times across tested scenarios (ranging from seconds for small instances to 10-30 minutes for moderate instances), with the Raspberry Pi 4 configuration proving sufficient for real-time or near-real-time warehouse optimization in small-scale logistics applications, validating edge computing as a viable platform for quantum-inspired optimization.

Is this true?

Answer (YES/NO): NO